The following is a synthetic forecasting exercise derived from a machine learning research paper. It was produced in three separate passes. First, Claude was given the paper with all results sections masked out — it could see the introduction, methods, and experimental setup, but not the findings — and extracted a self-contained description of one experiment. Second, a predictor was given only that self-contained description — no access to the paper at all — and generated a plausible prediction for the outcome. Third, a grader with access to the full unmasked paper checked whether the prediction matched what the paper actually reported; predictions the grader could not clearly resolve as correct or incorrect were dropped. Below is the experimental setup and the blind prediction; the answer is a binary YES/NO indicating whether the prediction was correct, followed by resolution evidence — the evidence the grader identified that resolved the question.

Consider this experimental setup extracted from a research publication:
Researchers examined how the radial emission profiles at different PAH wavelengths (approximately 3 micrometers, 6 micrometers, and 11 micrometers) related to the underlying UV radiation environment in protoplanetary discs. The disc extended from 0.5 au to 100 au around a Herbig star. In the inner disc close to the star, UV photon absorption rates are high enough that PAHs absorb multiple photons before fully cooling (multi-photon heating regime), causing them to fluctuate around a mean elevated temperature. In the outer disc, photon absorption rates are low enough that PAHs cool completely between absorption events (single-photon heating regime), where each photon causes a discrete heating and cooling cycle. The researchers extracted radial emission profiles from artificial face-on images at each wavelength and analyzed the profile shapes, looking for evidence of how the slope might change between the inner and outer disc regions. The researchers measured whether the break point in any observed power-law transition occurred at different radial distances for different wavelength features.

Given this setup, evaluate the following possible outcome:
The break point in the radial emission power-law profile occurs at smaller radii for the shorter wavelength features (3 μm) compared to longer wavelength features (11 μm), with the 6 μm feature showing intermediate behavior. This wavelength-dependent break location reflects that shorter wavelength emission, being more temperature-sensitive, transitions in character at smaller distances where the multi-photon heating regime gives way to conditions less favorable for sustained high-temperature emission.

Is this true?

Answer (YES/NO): YES